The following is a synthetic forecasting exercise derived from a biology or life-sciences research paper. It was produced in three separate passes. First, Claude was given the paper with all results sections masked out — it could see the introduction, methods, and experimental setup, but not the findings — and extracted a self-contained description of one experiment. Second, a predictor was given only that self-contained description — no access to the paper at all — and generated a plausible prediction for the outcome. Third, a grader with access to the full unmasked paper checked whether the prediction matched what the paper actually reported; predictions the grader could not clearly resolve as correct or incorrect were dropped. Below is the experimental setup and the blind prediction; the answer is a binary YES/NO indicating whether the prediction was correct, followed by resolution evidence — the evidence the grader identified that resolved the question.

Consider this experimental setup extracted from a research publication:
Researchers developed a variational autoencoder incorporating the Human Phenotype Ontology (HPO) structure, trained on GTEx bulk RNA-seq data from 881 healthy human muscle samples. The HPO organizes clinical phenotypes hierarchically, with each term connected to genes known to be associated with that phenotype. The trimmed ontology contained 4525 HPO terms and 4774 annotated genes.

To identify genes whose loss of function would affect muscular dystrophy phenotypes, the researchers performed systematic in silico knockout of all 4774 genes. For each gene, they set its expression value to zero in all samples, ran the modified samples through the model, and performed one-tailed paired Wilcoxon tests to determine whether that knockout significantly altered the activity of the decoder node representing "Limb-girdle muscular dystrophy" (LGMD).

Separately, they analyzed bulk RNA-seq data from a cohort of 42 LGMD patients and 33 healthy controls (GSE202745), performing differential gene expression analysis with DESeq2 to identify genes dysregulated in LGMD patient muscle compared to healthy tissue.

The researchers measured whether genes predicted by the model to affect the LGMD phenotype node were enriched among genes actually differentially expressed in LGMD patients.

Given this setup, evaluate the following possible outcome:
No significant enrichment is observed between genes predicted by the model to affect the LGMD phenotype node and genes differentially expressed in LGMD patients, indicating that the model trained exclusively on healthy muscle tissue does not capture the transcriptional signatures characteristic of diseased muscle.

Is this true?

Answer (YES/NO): NO